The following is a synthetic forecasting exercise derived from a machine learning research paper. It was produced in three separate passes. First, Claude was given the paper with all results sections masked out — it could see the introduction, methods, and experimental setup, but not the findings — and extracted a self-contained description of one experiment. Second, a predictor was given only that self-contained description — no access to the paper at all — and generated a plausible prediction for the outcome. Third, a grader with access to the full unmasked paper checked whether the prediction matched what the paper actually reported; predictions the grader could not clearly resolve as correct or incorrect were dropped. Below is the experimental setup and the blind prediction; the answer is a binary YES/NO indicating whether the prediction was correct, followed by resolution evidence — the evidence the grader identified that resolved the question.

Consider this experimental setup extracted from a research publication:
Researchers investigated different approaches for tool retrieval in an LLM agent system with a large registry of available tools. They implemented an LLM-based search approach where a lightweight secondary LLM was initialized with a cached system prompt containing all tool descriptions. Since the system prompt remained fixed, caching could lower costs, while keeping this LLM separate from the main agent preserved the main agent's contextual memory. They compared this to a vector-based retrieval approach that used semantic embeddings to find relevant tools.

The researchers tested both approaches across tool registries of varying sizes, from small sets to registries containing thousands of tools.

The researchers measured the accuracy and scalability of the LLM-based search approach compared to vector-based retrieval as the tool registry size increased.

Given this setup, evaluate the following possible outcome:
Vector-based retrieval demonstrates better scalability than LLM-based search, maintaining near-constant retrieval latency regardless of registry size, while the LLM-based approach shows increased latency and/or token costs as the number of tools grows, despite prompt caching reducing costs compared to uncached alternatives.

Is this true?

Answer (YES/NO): NO